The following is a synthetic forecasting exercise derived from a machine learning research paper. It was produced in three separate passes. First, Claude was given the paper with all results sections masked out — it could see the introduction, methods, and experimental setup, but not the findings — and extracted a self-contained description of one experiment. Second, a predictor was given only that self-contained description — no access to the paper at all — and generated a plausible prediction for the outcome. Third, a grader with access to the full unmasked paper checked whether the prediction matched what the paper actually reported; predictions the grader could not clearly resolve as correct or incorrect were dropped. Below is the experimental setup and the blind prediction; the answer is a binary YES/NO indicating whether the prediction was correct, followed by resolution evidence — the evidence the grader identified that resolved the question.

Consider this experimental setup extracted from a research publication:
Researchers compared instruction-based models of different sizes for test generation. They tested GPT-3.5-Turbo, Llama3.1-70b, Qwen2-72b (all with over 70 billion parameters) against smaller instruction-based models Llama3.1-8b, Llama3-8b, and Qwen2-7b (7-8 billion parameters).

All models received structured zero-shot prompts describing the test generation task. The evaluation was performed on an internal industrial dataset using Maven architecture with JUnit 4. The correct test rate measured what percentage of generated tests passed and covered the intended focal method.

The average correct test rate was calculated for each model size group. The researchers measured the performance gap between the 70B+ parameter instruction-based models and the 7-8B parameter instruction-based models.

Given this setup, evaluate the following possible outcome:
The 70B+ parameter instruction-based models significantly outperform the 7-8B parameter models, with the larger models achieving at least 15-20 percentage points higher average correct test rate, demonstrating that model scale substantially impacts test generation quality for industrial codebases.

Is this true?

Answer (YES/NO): YES